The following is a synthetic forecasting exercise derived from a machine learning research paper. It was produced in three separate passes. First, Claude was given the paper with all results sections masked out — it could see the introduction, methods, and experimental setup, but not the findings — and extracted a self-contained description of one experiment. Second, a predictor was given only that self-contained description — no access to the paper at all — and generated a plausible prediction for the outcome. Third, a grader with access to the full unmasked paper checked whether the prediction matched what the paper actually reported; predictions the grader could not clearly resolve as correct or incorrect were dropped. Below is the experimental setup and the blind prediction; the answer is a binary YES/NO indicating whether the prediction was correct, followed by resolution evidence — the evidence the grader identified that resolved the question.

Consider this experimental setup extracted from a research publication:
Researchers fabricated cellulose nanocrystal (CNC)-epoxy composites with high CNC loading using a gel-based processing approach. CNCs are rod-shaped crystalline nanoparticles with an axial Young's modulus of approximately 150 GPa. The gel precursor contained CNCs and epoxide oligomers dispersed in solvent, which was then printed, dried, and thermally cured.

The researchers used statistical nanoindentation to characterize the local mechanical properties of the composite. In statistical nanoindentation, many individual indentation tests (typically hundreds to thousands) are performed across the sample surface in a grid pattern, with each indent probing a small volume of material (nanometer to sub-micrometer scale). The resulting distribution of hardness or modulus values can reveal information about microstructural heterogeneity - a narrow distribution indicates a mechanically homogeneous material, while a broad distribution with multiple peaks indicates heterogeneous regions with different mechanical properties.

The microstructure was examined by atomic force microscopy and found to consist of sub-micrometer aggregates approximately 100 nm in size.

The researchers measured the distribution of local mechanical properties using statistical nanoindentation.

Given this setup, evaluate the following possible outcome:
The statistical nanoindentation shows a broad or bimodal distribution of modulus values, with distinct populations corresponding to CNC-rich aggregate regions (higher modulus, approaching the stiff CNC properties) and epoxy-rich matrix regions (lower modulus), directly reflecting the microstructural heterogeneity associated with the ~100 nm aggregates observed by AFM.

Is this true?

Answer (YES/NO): NO